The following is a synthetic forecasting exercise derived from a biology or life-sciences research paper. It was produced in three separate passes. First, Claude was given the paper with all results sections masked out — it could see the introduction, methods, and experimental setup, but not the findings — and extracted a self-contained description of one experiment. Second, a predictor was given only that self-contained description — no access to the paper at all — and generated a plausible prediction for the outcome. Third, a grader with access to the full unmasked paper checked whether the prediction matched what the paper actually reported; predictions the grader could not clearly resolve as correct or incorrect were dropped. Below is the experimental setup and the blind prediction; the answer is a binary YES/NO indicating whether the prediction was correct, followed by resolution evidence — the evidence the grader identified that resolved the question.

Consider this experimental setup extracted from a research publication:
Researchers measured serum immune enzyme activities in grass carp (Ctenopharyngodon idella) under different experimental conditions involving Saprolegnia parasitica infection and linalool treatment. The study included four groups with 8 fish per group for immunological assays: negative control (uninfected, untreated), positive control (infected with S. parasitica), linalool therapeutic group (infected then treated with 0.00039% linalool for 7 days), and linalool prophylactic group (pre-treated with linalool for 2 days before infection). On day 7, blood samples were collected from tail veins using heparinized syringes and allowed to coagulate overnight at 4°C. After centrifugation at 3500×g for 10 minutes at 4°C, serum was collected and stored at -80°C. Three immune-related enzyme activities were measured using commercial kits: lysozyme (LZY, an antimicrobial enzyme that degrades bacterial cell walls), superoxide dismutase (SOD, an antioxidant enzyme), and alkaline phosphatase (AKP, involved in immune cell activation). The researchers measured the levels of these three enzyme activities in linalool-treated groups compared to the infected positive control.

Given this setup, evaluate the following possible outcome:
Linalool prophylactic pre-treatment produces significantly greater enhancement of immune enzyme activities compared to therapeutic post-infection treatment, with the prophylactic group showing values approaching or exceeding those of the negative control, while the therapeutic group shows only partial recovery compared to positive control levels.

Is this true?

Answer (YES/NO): NO